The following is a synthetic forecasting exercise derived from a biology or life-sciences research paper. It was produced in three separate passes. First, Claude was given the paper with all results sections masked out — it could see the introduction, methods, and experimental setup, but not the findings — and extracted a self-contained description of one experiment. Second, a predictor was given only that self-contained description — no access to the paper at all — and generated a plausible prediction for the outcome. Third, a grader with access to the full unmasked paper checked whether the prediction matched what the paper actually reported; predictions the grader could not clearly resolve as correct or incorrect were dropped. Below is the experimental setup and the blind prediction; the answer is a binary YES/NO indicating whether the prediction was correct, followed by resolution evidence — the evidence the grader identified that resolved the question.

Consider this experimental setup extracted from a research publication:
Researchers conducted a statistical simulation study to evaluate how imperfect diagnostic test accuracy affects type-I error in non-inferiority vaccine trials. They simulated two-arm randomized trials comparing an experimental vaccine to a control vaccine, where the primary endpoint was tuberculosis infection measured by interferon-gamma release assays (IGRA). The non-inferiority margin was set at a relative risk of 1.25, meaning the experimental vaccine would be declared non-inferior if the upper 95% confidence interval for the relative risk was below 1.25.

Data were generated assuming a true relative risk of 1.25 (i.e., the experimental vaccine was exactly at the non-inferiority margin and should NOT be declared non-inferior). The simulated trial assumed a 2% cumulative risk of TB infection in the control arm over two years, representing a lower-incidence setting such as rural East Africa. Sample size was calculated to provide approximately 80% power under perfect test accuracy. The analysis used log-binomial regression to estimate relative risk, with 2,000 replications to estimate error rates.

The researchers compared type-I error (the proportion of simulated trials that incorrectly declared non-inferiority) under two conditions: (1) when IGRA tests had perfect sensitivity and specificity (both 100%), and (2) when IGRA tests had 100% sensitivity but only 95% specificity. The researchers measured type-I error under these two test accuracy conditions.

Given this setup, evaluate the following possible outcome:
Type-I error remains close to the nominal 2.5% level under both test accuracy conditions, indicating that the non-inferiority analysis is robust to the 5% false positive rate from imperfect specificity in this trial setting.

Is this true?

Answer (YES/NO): NO